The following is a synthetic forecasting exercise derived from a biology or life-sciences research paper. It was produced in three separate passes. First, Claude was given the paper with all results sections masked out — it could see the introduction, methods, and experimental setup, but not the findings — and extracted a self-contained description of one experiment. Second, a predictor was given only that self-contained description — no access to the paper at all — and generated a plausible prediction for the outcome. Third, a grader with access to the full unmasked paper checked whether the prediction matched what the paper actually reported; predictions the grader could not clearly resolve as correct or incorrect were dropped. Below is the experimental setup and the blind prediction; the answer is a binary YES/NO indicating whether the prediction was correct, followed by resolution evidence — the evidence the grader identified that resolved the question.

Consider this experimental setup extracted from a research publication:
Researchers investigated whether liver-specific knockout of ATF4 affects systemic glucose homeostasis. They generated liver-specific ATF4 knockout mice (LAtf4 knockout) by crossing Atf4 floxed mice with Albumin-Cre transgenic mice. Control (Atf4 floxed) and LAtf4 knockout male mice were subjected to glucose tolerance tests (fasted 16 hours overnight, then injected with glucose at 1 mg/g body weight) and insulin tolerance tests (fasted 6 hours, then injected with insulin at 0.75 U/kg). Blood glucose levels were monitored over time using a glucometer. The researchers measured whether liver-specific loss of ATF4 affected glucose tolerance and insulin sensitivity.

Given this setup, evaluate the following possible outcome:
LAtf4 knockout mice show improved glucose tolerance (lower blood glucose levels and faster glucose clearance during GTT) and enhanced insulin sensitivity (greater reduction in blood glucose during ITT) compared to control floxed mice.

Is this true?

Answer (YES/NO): NO